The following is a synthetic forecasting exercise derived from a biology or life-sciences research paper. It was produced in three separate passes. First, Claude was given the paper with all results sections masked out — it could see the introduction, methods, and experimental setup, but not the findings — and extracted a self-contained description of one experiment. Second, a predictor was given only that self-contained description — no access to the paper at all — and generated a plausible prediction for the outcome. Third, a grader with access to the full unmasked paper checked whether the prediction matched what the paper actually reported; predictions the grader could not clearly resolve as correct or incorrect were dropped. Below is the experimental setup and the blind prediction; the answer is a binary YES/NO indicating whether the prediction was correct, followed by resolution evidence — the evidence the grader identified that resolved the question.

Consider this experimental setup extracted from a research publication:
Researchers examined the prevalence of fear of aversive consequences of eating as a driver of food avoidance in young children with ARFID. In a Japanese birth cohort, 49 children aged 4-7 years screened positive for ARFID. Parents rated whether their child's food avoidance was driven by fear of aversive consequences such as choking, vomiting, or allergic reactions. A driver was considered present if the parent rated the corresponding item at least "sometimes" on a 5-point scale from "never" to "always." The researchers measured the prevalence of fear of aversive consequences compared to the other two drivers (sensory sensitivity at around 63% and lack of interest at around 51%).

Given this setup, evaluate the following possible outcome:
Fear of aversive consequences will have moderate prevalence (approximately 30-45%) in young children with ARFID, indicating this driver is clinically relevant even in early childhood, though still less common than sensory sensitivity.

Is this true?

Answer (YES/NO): NO